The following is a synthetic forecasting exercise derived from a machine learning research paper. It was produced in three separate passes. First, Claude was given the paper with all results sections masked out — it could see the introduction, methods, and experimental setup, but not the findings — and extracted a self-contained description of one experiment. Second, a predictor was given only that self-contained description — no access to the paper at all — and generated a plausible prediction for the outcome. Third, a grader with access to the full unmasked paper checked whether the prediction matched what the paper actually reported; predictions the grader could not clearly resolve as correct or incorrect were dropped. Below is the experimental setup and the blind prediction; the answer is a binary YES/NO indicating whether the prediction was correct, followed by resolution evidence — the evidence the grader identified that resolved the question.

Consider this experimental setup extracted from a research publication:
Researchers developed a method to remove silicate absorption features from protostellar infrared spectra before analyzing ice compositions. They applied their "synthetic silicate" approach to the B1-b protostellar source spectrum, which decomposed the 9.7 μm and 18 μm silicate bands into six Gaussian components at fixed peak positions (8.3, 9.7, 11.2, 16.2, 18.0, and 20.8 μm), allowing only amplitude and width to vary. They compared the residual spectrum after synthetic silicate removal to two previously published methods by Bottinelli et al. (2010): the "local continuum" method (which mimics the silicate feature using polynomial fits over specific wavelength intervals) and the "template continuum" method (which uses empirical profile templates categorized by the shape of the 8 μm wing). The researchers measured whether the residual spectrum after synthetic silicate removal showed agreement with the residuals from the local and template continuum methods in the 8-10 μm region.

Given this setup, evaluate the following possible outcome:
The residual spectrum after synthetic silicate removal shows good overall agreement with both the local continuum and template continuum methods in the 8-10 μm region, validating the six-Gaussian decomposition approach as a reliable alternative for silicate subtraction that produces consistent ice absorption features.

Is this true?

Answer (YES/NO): YES